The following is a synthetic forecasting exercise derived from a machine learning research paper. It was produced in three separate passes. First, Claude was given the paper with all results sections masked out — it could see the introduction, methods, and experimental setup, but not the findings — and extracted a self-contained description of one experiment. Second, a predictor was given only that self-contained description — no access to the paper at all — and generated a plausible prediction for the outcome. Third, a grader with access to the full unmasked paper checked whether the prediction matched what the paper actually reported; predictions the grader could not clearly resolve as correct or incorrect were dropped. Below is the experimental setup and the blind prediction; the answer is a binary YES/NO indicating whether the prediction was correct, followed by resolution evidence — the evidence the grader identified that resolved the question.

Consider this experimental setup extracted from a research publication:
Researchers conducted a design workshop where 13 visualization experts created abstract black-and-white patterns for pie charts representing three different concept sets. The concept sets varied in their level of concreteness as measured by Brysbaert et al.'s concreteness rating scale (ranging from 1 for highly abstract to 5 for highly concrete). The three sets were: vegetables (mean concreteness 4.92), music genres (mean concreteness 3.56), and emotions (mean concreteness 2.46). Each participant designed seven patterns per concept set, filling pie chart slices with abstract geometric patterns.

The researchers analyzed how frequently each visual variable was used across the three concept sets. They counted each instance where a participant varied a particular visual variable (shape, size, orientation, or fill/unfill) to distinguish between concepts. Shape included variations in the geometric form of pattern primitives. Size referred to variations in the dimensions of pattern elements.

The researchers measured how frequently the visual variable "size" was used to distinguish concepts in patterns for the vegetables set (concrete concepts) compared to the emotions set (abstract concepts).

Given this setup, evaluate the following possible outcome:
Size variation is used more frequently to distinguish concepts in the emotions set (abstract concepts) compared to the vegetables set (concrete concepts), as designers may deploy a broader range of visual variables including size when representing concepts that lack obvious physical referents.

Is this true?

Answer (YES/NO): NO